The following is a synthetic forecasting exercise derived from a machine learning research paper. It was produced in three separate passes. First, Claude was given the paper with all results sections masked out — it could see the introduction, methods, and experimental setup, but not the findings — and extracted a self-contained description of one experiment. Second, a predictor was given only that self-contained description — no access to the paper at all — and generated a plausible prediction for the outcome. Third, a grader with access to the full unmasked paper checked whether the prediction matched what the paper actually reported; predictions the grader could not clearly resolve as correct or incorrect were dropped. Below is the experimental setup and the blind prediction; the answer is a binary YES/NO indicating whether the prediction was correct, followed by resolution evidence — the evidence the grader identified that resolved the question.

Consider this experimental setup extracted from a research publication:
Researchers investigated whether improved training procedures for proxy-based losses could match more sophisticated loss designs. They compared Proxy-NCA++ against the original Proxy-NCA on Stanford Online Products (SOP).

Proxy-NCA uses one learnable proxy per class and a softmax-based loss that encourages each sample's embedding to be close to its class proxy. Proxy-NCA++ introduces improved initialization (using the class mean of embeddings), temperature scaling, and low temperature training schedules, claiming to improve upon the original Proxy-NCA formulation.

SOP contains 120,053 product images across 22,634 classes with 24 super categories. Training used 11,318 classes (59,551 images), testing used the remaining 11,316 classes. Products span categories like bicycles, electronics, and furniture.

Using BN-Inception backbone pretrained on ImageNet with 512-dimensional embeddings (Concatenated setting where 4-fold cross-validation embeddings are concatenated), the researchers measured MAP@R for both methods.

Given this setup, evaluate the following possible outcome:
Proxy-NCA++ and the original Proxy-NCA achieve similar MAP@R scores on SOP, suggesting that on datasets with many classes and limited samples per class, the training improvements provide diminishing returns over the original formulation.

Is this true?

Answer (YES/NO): YES